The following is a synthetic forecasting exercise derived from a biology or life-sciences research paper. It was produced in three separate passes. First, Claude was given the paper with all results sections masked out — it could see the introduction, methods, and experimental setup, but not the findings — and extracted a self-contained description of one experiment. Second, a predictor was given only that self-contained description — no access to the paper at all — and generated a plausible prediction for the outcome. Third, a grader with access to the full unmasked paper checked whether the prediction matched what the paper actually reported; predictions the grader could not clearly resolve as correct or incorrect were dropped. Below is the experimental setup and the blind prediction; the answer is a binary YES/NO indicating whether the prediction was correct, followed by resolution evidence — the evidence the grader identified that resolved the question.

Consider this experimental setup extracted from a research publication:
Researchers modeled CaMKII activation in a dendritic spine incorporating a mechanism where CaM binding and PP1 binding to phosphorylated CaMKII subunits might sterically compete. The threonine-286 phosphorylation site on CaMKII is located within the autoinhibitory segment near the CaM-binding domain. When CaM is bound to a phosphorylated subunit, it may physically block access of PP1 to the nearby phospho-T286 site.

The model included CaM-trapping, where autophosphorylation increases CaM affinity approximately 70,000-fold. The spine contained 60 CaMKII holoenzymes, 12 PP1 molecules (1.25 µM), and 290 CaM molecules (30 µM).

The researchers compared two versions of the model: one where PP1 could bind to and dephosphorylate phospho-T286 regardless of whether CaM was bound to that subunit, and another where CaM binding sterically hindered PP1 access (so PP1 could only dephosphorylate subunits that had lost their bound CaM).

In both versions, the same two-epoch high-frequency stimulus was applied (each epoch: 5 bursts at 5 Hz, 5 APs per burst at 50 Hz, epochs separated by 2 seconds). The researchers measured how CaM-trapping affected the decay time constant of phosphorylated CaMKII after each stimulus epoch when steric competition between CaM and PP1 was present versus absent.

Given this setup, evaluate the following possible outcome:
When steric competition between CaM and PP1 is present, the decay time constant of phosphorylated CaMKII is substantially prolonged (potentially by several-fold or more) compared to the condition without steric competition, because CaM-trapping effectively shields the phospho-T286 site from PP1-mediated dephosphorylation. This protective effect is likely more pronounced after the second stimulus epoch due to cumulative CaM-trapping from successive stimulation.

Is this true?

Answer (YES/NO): NO